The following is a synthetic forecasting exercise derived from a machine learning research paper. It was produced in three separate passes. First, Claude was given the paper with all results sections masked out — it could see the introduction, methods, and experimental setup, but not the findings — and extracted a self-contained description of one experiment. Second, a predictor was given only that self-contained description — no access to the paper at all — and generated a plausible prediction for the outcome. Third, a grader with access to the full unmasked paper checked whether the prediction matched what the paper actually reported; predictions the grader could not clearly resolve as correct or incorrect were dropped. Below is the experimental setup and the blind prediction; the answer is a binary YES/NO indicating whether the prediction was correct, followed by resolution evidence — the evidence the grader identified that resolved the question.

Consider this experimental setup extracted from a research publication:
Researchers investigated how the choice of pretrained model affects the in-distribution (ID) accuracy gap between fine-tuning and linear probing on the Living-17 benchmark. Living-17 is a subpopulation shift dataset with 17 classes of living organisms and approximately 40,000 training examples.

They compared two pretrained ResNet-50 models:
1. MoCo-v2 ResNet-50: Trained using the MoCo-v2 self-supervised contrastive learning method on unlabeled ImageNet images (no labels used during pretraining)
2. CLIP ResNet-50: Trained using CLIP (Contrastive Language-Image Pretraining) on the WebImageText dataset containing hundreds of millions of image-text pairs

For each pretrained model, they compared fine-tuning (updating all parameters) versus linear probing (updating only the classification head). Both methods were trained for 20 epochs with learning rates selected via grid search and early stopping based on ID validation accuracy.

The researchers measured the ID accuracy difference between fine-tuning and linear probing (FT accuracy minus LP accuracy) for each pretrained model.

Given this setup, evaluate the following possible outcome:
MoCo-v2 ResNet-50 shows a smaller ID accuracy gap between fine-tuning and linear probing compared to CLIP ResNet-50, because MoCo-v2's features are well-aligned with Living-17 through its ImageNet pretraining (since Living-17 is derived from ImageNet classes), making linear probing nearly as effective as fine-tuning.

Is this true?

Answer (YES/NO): NO